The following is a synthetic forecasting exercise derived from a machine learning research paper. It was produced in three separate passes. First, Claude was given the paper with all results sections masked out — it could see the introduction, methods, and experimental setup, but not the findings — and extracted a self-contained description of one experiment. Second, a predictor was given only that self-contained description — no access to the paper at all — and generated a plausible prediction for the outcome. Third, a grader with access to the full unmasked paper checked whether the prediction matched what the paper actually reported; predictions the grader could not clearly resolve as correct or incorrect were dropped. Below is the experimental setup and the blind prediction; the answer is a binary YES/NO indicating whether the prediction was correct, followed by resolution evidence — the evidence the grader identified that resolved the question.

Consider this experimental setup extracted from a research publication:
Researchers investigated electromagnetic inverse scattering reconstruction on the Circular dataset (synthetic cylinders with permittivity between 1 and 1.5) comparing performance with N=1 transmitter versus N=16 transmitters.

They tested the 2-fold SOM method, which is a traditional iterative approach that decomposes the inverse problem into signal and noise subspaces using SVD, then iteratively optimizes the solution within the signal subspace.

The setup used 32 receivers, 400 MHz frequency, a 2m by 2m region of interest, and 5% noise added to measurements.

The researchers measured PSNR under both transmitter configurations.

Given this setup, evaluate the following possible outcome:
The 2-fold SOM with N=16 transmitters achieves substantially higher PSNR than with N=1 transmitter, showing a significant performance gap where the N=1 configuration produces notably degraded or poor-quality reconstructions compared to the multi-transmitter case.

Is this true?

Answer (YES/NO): YES